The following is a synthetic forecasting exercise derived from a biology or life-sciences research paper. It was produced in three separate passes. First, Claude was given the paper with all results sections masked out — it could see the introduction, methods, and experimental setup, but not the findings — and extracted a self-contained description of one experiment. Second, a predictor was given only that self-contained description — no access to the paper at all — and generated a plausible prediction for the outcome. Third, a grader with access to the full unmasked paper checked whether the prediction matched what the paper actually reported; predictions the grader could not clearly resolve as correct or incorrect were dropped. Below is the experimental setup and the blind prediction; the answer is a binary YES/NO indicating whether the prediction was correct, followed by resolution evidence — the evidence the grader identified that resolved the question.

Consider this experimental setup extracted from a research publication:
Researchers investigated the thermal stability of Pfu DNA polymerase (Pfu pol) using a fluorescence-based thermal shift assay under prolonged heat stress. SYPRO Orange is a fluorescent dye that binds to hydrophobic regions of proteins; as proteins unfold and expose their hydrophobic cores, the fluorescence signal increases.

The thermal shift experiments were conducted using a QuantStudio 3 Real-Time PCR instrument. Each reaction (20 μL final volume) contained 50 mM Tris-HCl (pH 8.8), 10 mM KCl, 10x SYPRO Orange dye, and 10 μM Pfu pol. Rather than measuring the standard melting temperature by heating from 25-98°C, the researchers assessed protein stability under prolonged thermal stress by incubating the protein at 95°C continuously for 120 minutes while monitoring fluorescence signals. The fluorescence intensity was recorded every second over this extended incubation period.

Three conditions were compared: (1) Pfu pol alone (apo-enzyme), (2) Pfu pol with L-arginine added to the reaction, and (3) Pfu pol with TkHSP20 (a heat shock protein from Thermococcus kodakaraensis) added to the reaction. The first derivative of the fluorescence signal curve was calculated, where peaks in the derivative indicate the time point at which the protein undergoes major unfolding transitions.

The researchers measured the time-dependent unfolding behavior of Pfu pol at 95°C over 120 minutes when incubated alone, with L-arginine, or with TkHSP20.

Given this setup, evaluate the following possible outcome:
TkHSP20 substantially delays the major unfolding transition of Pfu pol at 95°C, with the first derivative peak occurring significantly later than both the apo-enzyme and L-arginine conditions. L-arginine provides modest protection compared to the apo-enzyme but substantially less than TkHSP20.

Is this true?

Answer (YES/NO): NO